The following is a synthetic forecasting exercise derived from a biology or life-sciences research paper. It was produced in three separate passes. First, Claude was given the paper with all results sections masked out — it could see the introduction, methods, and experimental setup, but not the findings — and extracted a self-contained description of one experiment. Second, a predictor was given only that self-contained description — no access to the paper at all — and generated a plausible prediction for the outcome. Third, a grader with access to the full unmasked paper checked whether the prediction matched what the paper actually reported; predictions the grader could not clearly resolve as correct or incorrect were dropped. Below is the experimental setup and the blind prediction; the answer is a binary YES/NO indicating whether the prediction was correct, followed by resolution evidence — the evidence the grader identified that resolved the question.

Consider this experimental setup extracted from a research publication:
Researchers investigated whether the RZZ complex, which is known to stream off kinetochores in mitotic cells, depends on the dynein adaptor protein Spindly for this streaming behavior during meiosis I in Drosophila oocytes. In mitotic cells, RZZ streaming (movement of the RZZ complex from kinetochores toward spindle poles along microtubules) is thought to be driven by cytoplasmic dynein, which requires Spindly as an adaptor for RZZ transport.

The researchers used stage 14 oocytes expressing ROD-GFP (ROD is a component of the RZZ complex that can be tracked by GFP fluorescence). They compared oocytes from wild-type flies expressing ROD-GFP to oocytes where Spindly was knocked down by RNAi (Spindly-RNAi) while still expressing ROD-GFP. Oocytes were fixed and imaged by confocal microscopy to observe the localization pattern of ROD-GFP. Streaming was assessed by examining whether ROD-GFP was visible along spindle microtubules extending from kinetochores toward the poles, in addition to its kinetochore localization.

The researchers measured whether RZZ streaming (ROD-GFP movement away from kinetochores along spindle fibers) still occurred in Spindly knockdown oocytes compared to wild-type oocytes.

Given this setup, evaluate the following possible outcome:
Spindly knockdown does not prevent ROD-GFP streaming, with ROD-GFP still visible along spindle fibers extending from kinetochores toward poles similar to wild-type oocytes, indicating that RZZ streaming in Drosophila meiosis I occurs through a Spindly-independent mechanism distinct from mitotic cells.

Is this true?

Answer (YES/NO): NO